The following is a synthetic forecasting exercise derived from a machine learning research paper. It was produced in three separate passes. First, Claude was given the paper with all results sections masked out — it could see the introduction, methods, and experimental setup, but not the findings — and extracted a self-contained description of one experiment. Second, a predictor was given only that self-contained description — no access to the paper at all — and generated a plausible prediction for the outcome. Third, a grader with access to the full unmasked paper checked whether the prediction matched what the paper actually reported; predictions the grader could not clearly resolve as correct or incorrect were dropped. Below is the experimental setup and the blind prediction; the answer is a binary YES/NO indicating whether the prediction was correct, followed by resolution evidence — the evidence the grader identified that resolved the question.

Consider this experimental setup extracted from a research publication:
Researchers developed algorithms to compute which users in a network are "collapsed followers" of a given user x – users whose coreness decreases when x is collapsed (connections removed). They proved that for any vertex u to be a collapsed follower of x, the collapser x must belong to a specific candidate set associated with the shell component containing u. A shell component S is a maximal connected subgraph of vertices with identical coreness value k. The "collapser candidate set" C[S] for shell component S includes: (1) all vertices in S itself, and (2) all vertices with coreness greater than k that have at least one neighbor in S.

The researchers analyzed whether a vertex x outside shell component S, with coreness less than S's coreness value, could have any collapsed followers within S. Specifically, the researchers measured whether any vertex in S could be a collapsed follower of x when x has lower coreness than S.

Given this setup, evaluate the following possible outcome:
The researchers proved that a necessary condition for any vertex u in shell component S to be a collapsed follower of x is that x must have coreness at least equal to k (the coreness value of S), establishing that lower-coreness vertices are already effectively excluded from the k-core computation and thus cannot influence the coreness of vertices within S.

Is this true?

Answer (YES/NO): YES